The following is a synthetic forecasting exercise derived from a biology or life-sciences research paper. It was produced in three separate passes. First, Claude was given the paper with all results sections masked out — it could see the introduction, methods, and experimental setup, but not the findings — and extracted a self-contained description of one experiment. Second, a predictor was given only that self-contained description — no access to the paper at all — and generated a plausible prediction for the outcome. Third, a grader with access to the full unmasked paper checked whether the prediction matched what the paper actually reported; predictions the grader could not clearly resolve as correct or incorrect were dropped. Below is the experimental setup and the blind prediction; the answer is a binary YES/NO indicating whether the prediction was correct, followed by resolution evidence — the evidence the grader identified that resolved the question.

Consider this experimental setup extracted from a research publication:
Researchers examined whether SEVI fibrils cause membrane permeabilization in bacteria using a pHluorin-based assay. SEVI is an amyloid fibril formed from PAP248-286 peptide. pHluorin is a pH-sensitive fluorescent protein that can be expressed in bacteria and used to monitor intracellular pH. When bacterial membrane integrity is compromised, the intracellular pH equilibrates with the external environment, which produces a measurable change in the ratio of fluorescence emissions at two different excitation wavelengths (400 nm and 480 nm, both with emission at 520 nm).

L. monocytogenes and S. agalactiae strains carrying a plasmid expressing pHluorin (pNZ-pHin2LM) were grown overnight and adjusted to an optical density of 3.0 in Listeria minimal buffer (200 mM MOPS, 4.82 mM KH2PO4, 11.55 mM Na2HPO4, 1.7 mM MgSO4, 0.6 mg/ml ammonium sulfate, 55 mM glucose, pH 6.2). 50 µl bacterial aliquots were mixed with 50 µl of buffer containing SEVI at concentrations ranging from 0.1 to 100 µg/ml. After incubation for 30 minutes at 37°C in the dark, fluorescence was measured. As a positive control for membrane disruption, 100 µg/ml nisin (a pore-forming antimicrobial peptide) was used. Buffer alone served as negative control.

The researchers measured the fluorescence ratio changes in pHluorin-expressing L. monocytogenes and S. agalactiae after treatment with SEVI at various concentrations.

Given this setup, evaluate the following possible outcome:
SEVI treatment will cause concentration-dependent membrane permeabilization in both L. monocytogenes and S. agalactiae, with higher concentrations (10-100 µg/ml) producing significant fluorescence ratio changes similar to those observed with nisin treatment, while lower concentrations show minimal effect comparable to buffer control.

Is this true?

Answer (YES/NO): NO